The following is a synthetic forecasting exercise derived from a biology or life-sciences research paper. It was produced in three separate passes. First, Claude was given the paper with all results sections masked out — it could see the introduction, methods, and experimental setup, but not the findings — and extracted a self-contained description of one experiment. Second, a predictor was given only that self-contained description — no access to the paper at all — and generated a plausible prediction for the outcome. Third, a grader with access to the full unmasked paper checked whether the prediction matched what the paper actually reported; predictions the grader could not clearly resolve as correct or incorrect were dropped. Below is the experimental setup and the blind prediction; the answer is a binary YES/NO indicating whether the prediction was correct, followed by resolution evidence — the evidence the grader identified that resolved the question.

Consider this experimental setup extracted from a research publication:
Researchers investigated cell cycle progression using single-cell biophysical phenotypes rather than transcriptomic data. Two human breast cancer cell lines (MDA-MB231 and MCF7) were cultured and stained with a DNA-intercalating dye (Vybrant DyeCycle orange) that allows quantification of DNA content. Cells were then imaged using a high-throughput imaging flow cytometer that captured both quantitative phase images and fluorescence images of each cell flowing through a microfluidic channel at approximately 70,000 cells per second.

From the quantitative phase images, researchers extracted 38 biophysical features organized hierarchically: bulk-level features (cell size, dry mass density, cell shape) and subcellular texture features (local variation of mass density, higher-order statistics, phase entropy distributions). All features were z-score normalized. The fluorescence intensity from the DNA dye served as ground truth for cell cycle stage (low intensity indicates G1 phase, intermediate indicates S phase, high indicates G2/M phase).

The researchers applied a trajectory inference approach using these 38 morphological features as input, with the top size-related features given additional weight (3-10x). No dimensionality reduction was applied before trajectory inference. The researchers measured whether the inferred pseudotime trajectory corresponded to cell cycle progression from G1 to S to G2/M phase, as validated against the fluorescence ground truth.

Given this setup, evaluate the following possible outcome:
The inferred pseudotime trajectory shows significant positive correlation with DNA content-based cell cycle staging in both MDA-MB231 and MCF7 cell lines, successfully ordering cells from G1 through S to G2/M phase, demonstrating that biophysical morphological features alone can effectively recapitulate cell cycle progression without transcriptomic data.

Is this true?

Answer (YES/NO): YES